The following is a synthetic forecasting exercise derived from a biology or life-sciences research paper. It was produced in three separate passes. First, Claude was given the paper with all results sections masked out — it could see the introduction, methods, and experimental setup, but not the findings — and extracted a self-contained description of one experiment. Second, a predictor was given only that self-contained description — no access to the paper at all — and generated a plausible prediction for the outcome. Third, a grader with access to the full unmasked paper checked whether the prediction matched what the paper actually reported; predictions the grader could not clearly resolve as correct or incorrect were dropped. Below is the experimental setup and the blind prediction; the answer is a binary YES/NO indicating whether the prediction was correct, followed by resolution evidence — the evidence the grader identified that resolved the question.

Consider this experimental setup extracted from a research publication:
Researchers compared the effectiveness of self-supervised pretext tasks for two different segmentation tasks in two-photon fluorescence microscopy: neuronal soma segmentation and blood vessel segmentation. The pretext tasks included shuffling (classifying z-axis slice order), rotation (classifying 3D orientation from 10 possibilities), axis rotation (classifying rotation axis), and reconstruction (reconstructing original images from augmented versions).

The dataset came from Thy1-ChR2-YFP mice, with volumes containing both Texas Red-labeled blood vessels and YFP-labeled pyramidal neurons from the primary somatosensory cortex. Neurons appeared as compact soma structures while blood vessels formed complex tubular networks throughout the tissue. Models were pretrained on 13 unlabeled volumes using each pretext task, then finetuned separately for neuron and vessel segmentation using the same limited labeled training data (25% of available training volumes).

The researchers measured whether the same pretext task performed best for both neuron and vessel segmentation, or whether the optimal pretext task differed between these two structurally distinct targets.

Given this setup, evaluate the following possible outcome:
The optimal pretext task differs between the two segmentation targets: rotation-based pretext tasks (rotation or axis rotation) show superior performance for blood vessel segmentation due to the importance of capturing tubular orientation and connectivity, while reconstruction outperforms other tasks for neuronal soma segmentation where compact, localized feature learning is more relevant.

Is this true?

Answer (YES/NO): YES